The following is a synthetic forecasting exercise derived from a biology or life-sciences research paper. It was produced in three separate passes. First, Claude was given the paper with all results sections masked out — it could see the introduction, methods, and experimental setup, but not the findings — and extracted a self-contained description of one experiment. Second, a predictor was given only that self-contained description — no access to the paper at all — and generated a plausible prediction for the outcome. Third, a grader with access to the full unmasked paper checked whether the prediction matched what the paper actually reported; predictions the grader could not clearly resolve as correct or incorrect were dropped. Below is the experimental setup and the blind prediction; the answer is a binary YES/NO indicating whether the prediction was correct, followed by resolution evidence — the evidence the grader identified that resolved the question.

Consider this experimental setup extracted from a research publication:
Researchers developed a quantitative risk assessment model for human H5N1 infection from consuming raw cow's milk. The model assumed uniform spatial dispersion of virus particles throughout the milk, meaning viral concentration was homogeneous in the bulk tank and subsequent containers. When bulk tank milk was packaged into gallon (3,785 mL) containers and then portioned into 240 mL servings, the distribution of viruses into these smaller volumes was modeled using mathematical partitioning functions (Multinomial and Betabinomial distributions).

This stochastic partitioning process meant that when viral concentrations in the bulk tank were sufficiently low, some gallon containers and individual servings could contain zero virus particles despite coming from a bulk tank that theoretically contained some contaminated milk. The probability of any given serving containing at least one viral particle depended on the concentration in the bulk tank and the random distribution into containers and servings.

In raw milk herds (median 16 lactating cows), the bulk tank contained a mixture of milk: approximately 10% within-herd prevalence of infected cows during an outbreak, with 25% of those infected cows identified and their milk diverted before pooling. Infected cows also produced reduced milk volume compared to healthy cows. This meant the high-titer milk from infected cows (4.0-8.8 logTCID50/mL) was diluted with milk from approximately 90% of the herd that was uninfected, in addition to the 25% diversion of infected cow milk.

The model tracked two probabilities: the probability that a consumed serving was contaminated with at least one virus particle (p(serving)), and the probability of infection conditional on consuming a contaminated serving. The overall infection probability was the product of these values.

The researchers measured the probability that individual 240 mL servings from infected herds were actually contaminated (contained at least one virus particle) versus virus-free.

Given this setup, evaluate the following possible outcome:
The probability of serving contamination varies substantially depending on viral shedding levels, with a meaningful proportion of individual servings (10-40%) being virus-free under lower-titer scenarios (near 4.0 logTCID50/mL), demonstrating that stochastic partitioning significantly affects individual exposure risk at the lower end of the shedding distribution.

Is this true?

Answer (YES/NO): NO